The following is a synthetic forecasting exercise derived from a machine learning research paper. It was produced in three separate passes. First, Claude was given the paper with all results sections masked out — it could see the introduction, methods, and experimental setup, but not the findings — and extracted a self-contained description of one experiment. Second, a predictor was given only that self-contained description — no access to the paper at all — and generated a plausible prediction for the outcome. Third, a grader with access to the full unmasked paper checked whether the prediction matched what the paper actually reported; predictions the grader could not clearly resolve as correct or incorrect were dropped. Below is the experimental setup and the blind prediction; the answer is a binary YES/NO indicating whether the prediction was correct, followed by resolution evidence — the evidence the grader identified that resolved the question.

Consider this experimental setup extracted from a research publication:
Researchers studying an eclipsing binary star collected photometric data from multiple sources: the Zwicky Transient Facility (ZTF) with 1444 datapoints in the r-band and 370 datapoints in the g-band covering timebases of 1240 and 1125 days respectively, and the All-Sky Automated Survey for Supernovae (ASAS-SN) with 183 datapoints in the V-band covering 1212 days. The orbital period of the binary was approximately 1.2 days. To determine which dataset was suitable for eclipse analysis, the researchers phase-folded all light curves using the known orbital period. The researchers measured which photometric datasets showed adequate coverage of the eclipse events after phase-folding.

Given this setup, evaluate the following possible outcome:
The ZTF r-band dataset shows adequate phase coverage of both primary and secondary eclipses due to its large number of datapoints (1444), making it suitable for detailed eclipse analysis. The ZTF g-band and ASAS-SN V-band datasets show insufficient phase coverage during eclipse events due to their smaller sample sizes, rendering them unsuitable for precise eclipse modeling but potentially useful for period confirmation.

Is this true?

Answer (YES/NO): YES